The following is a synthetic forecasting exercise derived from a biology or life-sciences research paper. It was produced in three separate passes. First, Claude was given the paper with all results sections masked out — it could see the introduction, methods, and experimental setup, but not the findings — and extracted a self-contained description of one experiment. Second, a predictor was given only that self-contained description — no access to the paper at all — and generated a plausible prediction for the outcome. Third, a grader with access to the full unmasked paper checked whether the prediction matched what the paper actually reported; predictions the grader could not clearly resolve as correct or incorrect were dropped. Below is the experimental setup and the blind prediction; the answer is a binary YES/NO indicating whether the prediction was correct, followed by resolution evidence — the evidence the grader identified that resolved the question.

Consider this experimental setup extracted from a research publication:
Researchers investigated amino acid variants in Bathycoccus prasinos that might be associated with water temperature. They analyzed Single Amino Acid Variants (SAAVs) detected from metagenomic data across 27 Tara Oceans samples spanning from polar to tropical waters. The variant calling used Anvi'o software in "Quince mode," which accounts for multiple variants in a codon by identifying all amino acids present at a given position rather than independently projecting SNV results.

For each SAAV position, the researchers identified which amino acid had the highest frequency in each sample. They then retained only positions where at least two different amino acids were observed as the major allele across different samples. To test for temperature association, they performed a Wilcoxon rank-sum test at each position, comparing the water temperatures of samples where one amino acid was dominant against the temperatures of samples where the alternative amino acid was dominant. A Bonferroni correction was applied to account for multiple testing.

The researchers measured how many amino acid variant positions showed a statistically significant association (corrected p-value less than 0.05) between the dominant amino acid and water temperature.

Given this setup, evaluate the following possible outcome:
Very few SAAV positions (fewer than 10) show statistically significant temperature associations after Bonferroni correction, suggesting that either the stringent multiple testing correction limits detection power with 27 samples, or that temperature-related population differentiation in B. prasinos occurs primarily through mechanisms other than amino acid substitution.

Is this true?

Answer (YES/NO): NO